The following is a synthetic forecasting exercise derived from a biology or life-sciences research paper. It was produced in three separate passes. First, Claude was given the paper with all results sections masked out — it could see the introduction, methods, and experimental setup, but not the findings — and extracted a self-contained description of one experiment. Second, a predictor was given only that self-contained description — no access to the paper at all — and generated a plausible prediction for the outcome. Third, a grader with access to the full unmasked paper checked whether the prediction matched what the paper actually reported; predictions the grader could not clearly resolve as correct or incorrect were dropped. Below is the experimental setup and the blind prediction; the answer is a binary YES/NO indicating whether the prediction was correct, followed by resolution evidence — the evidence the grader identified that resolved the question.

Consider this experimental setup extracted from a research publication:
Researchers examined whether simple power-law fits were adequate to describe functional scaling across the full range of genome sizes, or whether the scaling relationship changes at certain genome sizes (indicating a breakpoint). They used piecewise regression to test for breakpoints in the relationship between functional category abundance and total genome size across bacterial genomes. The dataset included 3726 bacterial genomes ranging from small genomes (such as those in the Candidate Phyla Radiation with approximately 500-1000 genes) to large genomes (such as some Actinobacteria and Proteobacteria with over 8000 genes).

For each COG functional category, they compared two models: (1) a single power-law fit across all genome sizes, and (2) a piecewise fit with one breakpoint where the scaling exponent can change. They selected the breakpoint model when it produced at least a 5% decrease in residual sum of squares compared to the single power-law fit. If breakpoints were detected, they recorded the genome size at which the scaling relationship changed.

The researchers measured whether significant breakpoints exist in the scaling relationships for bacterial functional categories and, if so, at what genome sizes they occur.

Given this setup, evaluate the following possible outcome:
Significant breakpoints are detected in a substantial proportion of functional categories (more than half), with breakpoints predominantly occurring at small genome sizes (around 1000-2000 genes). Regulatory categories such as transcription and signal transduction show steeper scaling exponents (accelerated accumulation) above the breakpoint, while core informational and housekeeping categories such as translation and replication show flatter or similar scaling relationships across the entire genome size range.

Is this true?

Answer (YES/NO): NO